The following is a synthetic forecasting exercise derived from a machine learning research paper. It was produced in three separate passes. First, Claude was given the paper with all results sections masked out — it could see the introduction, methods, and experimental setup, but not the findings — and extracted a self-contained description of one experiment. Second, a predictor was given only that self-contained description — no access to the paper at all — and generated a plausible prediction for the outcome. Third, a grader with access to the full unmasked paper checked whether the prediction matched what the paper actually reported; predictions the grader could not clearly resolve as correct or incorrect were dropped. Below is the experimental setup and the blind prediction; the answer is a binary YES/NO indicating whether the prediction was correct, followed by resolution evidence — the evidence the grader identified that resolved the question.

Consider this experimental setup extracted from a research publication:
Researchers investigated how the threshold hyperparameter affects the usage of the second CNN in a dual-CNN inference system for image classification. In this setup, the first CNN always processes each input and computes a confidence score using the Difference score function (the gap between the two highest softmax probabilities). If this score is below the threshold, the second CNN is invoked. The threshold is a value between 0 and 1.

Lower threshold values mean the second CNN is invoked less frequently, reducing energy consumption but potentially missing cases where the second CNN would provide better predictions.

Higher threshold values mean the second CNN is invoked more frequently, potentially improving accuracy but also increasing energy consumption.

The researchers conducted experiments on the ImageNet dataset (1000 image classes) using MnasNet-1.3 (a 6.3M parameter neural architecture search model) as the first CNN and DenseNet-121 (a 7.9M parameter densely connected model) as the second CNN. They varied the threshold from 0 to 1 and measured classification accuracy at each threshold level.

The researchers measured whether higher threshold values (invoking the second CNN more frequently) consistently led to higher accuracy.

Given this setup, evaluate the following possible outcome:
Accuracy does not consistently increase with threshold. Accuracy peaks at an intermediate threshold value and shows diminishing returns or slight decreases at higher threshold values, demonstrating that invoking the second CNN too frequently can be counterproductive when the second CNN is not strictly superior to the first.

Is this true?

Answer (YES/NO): NO